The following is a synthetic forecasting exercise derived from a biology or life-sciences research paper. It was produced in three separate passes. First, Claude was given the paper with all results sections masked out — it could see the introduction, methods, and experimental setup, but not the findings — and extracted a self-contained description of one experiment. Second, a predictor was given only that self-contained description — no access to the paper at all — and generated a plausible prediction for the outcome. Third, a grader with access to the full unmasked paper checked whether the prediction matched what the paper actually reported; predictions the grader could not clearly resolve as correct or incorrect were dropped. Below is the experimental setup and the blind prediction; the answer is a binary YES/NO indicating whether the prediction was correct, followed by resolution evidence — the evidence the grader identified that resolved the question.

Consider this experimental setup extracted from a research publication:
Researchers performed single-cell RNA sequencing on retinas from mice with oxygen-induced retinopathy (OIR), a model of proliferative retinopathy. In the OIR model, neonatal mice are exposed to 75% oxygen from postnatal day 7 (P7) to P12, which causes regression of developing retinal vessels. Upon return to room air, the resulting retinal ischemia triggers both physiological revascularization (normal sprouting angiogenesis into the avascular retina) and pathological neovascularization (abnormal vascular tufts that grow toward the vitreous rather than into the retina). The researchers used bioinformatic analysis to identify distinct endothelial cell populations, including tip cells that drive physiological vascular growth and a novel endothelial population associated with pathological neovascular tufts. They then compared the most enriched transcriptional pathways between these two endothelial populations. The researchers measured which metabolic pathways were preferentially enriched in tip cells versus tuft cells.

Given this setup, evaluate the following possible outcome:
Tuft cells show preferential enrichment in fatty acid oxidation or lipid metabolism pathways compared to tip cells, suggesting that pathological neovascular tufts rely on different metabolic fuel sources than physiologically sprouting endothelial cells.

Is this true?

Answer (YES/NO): YES